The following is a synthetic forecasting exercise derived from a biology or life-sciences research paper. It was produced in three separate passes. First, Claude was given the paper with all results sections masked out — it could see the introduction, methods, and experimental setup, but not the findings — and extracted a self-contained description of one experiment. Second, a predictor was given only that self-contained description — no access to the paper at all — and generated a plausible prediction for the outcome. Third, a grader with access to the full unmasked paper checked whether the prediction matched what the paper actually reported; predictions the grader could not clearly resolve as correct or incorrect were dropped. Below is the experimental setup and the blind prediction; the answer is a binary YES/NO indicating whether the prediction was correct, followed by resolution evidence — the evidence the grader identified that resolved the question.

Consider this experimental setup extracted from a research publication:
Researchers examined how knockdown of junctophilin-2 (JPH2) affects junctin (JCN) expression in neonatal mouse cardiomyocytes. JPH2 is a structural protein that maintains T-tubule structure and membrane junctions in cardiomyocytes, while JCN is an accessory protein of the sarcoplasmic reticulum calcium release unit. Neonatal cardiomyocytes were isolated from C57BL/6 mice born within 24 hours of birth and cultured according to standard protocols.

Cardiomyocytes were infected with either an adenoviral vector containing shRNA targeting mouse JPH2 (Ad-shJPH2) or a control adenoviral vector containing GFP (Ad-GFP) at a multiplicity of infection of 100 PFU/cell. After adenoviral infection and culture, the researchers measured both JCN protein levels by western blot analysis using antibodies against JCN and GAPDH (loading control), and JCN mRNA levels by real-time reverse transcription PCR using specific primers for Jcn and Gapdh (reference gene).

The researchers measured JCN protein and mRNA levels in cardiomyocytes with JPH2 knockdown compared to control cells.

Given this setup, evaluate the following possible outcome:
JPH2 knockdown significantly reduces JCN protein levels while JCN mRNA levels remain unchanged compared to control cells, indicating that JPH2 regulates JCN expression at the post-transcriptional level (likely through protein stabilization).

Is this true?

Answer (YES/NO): YES